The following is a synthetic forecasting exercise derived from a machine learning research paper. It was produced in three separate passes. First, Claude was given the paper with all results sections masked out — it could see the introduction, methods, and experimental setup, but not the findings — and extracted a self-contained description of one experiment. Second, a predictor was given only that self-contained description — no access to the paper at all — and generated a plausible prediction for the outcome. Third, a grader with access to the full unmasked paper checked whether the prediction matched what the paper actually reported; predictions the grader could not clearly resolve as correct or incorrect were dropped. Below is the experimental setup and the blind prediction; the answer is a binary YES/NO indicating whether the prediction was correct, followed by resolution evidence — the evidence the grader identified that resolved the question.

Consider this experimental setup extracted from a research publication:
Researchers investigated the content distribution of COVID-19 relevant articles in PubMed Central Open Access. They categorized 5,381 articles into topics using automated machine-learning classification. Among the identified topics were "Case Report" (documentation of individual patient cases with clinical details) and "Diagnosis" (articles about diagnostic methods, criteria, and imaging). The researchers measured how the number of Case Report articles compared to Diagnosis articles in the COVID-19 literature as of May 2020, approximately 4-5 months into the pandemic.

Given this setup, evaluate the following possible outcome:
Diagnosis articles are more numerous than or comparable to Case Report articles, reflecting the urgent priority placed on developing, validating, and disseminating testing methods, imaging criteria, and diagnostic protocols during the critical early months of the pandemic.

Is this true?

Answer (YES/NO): YES